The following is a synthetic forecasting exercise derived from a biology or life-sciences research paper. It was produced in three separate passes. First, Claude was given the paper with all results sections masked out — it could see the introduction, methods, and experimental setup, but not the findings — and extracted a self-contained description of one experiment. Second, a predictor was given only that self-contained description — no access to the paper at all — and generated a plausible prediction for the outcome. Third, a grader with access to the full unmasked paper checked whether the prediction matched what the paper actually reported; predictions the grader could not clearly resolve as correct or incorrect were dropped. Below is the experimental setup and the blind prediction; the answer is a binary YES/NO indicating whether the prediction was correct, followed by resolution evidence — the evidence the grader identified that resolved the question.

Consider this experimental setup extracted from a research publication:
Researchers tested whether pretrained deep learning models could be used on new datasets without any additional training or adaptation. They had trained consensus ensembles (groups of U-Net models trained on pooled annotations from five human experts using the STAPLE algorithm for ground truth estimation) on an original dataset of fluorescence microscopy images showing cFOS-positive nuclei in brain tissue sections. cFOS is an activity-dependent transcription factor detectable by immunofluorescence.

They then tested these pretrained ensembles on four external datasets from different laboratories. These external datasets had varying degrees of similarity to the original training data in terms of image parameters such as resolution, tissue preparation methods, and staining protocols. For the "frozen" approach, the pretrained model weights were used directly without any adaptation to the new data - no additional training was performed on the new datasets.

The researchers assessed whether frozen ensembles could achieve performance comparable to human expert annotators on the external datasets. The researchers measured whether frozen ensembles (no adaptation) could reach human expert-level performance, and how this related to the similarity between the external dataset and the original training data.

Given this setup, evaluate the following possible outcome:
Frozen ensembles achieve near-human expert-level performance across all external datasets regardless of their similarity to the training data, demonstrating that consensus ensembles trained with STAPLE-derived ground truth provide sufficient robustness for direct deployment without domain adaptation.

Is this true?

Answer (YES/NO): NO